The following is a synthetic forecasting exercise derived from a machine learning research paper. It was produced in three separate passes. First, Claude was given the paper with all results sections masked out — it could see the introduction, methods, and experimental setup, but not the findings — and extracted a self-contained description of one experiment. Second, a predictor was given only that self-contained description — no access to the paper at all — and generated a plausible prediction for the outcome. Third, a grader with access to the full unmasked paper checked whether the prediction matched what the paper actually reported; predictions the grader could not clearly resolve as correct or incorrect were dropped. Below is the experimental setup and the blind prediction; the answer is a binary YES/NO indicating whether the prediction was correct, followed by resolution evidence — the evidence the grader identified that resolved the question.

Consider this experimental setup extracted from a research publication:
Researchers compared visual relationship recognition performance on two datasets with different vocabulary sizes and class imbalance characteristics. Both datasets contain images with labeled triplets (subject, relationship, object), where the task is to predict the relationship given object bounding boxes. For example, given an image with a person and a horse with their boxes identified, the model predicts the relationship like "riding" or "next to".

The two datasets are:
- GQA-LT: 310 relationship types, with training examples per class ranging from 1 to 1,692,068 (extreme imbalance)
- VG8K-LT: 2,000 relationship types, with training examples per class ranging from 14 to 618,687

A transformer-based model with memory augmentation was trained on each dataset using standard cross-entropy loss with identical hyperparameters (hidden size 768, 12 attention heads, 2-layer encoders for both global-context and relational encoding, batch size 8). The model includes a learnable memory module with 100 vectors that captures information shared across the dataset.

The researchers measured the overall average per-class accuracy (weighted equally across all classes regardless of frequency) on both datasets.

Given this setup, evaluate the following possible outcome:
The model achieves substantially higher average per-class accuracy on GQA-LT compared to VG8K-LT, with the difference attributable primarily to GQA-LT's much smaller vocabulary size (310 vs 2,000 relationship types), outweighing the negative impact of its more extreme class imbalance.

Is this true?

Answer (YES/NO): NO